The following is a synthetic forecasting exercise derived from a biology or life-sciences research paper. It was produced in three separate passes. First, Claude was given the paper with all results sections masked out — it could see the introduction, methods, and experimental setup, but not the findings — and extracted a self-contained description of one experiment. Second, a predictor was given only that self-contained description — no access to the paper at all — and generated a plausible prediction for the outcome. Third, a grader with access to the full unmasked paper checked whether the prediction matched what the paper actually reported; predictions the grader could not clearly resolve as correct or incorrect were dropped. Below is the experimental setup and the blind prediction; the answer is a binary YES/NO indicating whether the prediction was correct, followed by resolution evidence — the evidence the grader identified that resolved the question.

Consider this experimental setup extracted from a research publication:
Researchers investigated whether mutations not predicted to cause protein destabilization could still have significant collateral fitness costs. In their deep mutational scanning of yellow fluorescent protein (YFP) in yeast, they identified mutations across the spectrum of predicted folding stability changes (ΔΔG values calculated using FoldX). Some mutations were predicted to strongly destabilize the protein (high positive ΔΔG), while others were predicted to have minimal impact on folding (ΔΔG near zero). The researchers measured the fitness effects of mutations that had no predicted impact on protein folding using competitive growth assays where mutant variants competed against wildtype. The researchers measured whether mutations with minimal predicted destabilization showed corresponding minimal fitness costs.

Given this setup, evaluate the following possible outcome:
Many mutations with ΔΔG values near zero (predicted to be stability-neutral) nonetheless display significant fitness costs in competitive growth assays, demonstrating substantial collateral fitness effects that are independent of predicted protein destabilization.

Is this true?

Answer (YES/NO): YES